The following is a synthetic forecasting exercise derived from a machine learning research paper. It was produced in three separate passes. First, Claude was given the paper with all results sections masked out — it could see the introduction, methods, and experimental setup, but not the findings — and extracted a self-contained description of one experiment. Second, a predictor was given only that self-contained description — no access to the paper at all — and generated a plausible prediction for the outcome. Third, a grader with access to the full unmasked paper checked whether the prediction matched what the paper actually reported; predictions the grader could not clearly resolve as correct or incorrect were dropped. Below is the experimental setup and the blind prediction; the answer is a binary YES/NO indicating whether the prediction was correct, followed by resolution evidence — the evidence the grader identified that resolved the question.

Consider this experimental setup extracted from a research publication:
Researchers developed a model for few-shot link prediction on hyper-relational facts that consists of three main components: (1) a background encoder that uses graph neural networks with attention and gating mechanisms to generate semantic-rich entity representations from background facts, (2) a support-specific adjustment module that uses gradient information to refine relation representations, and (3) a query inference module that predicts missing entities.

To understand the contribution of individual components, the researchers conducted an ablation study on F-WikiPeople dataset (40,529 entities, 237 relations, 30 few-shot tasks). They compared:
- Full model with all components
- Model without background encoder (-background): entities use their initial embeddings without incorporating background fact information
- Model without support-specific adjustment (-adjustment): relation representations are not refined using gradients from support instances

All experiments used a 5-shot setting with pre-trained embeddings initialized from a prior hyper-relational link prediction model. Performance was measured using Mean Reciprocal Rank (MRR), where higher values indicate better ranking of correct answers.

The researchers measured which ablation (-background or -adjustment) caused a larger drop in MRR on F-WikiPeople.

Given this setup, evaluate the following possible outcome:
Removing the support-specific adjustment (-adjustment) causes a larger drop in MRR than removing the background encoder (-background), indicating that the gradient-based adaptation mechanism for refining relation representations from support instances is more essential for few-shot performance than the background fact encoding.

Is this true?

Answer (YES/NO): YES